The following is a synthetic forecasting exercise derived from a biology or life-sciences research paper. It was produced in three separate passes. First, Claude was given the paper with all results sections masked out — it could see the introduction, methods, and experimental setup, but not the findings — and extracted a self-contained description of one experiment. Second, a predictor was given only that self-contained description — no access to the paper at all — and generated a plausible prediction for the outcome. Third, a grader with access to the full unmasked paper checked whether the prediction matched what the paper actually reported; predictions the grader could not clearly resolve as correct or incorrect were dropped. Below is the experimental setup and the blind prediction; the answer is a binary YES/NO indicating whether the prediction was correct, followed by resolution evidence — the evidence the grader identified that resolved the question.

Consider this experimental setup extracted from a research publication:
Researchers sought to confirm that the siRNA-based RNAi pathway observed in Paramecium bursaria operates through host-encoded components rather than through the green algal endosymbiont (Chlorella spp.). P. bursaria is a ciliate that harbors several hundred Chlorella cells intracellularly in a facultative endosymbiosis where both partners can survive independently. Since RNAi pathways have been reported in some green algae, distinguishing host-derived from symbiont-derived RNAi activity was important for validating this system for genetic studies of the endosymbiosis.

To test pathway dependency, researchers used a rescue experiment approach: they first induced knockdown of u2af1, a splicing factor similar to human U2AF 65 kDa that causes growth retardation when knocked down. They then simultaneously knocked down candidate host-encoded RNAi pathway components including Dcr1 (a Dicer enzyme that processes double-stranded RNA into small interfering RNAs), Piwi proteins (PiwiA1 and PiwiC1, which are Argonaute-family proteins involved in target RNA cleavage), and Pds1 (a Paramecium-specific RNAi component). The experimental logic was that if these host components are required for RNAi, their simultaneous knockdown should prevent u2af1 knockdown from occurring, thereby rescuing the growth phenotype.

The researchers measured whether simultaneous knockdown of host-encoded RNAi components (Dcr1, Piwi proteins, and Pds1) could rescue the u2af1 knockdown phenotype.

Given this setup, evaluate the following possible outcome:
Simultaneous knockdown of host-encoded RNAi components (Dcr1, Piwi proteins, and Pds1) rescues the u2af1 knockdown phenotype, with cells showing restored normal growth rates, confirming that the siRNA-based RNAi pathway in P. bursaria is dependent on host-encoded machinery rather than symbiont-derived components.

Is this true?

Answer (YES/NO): NO